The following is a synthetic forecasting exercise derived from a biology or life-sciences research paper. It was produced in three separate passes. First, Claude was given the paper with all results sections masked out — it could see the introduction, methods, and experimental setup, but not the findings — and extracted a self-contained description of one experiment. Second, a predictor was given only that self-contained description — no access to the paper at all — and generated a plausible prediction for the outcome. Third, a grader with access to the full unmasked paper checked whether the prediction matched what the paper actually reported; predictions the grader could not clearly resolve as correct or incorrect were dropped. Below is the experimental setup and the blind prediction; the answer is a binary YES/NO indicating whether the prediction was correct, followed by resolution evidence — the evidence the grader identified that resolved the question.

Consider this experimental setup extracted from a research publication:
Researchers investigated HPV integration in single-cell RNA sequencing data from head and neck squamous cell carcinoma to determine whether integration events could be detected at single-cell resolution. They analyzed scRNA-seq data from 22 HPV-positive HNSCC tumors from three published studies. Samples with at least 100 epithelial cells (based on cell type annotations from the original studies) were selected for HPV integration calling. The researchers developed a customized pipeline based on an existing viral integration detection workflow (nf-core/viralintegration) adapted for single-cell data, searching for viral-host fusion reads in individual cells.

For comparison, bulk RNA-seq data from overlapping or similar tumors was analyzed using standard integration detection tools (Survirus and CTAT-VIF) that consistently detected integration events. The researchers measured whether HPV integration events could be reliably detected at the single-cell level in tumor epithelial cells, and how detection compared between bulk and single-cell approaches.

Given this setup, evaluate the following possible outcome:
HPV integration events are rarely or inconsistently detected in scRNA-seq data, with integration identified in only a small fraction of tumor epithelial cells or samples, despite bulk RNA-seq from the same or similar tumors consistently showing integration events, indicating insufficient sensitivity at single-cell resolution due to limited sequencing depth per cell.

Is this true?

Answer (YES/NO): NO